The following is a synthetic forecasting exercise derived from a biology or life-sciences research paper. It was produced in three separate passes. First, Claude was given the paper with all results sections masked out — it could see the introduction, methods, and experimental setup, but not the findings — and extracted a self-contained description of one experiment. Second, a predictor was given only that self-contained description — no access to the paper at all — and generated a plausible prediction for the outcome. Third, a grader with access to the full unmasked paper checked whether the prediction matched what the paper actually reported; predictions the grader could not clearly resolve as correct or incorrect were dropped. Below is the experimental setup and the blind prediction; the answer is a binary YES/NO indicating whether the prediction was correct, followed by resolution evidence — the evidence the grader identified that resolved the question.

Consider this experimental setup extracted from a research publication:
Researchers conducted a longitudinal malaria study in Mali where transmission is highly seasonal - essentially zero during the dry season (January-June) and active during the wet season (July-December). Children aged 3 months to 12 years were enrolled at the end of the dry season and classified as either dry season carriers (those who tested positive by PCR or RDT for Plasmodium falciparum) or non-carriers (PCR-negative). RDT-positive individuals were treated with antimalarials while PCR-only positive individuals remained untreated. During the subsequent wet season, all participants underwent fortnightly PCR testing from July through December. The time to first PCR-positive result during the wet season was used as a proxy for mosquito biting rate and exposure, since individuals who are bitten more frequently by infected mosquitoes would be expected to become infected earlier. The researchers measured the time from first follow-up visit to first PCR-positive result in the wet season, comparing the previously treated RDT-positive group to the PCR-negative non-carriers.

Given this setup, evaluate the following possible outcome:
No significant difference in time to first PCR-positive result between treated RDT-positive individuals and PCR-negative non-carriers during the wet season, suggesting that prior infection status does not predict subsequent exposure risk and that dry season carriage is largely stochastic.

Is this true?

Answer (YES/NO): NO